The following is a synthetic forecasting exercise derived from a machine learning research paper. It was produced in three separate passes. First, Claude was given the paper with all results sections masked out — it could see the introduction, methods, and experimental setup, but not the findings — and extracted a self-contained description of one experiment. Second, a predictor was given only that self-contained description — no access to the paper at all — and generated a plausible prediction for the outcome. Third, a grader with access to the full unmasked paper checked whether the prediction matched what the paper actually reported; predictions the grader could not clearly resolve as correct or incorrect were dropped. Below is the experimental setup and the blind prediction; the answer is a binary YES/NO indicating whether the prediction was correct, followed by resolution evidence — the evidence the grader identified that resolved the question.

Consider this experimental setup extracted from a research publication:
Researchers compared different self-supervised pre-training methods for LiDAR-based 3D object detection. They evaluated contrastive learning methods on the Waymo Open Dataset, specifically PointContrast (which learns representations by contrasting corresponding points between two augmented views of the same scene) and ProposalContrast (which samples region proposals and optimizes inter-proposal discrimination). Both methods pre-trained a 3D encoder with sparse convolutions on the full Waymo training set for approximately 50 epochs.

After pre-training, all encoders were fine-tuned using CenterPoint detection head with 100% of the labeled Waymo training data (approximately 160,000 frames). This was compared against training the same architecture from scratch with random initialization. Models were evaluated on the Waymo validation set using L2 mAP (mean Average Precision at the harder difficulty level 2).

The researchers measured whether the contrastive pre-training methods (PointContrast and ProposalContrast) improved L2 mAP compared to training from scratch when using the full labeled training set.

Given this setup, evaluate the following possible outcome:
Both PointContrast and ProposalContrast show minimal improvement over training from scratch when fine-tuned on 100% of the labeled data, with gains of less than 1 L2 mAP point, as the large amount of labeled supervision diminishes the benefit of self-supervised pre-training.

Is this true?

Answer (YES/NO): NO